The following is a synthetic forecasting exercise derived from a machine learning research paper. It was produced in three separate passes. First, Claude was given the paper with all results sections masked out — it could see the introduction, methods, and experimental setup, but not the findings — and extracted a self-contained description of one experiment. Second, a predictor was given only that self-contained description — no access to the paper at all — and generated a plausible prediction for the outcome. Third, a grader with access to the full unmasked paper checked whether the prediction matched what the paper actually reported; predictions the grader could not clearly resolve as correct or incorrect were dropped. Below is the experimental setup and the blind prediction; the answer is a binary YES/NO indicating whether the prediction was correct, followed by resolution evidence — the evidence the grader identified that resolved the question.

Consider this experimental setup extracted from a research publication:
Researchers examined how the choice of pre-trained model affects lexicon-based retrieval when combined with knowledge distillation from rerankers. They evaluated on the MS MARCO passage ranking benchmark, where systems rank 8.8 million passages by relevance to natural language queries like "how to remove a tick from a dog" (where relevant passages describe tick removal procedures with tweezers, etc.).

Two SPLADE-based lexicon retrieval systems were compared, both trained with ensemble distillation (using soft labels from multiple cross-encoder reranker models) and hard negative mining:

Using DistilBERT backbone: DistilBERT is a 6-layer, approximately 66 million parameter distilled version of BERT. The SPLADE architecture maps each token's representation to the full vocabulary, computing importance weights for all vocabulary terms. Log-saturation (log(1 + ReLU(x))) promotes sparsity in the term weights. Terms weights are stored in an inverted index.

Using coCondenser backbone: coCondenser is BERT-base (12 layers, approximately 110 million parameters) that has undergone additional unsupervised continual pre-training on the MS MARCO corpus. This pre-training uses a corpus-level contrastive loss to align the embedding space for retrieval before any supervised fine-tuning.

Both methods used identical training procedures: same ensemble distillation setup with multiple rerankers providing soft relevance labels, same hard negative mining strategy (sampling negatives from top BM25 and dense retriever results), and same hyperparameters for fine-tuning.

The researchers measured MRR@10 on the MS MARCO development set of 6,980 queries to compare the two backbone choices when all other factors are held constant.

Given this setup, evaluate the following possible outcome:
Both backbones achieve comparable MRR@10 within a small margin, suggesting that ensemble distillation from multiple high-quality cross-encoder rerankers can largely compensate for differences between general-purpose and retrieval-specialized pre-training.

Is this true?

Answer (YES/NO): NO